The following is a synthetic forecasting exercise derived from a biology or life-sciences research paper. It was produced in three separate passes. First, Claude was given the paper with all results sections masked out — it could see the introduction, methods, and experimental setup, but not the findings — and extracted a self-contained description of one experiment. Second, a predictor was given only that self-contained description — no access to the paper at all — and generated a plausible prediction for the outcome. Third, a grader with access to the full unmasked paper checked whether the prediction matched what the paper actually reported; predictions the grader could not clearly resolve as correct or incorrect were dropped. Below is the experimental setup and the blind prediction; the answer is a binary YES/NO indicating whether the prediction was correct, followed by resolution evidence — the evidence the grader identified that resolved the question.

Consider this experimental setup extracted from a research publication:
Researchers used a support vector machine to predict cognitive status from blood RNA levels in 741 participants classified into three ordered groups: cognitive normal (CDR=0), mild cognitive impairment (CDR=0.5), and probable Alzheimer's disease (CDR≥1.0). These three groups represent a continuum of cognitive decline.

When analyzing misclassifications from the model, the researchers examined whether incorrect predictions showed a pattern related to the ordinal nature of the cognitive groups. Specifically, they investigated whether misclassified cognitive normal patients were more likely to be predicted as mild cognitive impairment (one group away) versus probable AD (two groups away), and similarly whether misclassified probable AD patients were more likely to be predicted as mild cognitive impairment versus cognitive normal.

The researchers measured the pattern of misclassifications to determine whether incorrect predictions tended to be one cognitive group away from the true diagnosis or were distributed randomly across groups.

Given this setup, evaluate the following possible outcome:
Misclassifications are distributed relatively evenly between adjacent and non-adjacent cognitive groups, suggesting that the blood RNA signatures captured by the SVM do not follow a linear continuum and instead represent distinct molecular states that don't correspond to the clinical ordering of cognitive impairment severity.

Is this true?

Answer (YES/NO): NO